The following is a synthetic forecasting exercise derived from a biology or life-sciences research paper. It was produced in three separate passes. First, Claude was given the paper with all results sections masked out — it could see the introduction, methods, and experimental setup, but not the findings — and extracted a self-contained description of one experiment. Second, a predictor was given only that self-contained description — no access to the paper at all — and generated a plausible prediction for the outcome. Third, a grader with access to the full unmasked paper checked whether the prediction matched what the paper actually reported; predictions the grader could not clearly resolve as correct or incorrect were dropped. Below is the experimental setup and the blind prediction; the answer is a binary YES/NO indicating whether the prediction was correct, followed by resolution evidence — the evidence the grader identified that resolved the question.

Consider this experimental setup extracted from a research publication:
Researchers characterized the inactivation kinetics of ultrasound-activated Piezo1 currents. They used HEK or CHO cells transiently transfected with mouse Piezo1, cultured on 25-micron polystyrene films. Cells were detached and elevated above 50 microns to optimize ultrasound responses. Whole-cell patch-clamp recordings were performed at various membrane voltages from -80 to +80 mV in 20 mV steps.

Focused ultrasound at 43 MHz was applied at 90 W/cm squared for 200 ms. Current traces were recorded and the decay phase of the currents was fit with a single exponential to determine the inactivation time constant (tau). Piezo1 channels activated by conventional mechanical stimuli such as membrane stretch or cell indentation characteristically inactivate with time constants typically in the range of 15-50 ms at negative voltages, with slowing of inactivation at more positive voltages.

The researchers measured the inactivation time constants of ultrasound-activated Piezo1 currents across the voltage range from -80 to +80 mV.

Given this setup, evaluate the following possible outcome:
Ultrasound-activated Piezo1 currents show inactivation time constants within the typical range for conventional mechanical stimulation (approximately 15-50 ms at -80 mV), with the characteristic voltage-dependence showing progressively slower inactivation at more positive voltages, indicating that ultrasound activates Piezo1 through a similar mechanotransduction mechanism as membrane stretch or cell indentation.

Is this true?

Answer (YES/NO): YES